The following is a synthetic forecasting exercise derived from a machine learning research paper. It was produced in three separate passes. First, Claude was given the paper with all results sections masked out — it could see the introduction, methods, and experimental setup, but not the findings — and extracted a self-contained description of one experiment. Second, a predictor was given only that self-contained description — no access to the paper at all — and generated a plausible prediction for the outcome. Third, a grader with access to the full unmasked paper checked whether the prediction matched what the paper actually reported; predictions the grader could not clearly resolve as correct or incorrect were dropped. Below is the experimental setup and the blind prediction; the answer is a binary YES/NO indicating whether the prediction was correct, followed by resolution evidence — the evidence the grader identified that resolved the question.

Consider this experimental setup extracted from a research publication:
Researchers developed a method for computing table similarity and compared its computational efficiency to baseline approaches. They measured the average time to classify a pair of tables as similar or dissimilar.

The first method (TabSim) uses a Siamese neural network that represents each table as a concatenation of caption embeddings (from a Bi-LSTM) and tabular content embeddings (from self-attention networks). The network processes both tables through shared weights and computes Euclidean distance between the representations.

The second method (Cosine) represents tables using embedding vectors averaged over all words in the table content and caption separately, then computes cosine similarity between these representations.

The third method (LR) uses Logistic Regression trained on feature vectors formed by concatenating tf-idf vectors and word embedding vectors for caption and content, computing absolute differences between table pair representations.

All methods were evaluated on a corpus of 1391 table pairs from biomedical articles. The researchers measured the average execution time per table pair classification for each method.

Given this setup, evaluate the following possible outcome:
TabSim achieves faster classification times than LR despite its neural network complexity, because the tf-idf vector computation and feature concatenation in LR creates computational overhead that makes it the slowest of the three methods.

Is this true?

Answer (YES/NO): NO